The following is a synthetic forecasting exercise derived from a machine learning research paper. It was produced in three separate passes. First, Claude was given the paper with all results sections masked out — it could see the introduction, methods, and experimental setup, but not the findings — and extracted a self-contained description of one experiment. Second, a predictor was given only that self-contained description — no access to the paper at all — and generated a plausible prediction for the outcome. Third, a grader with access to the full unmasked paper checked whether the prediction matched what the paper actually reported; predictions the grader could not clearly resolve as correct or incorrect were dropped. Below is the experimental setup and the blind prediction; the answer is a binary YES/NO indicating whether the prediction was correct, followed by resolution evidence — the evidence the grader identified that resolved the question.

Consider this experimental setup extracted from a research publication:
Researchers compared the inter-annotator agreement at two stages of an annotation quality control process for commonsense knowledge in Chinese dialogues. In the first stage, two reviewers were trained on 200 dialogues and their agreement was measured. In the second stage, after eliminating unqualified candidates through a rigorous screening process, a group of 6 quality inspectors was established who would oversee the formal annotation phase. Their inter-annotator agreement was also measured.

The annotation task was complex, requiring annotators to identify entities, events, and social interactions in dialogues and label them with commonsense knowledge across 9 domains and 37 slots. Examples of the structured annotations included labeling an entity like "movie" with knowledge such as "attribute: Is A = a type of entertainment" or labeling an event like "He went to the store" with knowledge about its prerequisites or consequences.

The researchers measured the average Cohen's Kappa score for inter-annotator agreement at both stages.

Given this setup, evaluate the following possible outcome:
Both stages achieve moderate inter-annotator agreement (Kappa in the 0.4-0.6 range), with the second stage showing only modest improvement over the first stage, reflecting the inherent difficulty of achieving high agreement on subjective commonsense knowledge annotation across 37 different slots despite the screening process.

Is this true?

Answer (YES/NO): NO